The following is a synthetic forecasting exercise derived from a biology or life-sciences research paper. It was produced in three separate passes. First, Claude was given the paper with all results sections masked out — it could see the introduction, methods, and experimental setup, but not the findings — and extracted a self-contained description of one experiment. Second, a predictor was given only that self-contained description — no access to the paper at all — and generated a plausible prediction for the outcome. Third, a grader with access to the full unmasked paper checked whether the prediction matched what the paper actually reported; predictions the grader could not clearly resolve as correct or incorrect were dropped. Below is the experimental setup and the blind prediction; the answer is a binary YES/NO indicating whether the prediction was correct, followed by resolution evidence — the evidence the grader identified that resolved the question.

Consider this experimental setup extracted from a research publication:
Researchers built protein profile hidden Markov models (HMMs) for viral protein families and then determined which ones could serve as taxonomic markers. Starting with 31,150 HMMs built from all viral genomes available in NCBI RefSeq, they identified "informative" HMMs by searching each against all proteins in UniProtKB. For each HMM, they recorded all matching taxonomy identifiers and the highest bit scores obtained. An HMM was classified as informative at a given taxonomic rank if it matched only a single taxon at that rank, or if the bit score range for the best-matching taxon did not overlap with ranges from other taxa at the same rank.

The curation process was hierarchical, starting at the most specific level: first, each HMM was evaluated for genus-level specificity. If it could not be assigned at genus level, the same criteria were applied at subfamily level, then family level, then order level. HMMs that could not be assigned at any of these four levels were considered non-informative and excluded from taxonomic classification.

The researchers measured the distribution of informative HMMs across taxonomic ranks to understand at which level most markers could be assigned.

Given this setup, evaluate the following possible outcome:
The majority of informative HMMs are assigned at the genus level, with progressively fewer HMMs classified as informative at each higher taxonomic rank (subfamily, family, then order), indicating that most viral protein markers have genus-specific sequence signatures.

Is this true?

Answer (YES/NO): YES